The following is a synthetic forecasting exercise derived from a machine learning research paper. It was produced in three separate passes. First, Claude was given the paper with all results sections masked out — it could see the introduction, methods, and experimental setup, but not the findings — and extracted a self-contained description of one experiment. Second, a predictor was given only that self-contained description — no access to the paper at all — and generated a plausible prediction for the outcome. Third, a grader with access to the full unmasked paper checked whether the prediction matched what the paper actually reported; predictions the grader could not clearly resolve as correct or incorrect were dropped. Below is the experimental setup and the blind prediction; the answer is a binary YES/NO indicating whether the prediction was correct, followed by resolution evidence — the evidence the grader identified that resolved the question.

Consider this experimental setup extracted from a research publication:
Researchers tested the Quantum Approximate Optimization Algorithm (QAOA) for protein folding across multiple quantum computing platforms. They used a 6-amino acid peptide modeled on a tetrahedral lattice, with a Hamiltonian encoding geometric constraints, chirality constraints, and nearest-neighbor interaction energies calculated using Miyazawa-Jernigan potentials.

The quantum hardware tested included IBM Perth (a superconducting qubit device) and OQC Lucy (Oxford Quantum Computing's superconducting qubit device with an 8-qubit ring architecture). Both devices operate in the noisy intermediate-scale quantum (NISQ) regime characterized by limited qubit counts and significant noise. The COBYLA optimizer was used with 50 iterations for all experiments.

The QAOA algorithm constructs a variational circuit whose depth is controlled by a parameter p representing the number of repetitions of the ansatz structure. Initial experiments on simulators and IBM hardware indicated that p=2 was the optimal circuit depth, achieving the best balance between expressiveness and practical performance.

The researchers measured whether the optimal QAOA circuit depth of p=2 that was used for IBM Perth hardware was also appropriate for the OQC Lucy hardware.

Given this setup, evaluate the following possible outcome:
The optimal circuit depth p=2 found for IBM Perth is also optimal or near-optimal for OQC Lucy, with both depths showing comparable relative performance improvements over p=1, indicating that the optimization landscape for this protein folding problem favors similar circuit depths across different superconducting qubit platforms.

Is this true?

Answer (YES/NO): NO